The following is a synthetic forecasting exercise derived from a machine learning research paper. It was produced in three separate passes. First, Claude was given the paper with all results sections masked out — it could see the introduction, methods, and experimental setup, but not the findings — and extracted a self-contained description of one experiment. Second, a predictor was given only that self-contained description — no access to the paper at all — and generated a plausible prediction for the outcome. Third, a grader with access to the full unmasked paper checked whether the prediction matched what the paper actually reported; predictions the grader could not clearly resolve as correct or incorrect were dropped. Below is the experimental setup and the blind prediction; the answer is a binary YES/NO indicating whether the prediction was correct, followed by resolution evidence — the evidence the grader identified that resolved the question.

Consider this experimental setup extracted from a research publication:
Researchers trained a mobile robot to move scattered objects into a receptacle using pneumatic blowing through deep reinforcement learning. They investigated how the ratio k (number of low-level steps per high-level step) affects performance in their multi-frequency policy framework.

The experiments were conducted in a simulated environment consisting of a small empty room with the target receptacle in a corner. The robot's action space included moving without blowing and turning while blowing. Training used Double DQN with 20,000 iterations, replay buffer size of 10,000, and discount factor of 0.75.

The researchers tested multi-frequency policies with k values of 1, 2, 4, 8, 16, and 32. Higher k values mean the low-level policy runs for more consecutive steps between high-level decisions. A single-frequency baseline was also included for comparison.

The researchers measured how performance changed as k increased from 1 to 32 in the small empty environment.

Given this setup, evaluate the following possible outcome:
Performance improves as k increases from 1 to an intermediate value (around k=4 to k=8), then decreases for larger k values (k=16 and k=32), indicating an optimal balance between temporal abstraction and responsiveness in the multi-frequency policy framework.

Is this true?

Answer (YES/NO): NO